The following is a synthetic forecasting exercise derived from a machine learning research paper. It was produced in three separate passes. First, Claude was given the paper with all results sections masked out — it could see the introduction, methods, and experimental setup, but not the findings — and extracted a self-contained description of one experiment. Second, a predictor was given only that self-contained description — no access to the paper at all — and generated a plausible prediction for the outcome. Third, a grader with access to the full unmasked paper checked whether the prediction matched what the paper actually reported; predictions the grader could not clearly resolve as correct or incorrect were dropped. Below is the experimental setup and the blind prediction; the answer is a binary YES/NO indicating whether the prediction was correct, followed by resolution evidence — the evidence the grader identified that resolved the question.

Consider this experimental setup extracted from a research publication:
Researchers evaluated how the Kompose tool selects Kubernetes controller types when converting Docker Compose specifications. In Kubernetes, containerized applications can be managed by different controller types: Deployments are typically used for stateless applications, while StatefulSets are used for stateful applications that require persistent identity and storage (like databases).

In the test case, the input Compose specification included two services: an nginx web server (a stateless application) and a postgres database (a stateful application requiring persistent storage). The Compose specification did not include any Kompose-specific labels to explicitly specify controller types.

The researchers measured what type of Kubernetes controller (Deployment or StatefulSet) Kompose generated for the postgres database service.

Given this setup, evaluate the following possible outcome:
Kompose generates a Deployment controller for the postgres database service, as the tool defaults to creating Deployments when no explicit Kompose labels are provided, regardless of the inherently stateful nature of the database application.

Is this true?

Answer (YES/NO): YES